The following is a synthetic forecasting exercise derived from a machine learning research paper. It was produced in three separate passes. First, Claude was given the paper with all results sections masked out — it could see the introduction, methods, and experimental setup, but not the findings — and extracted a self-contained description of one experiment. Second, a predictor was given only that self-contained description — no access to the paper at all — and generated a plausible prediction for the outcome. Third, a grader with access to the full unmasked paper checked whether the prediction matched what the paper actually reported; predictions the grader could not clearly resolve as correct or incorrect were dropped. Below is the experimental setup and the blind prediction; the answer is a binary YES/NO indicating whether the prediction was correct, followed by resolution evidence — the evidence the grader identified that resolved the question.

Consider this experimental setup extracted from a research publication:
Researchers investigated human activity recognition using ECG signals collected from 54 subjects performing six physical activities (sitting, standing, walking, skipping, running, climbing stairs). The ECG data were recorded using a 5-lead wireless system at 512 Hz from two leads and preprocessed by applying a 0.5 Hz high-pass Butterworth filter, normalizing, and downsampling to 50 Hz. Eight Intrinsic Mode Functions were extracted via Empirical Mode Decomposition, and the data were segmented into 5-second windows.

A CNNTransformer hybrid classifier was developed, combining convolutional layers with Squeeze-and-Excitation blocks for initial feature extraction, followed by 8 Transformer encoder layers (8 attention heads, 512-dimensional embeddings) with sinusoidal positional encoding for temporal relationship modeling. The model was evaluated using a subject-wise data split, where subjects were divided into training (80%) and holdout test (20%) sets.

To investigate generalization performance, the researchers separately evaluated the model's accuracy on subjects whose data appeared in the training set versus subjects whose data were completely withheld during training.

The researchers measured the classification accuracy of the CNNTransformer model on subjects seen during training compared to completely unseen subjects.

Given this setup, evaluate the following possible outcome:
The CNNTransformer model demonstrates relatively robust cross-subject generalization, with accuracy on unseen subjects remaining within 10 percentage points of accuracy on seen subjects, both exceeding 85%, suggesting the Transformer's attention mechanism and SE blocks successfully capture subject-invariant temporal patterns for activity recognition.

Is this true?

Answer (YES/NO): NO